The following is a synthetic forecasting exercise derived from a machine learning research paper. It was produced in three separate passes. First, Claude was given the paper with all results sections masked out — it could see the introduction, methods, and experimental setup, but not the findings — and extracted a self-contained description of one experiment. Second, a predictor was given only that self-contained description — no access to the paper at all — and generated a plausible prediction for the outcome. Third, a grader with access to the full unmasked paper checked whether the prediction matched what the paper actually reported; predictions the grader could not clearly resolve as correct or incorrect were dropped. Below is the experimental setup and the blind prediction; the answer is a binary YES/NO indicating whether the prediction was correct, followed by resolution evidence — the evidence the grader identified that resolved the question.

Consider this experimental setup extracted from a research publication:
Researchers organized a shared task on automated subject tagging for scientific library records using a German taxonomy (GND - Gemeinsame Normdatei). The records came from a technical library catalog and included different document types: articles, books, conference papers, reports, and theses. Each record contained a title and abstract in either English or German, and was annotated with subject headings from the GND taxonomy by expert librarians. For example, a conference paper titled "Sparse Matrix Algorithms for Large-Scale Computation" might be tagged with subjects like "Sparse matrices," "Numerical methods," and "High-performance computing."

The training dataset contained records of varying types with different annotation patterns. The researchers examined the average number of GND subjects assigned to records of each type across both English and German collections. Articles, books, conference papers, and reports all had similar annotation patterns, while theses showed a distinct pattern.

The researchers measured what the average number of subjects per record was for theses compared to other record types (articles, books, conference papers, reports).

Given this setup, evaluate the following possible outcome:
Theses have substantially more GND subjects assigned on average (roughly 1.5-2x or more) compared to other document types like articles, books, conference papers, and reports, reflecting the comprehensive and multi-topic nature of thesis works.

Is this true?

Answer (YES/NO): NO